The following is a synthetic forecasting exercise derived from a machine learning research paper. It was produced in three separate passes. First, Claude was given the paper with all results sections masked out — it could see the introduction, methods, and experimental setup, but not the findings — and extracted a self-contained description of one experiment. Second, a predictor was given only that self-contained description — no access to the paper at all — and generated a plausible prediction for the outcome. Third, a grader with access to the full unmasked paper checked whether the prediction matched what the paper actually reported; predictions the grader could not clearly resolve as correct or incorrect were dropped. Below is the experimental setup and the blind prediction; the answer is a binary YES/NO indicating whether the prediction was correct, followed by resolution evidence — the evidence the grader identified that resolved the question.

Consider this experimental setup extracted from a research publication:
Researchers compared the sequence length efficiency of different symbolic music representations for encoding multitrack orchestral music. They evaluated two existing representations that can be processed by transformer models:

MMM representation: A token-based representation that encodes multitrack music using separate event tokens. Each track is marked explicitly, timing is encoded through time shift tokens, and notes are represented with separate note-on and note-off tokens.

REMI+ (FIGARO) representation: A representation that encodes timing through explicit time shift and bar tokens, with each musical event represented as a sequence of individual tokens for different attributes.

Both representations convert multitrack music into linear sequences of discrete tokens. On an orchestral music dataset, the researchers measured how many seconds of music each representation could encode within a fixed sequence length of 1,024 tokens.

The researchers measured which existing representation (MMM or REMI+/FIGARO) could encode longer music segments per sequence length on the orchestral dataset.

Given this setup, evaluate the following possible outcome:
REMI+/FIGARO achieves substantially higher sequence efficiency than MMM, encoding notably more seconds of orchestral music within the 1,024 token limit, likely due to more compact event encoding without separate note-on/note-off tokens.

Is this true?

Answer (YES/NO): NO